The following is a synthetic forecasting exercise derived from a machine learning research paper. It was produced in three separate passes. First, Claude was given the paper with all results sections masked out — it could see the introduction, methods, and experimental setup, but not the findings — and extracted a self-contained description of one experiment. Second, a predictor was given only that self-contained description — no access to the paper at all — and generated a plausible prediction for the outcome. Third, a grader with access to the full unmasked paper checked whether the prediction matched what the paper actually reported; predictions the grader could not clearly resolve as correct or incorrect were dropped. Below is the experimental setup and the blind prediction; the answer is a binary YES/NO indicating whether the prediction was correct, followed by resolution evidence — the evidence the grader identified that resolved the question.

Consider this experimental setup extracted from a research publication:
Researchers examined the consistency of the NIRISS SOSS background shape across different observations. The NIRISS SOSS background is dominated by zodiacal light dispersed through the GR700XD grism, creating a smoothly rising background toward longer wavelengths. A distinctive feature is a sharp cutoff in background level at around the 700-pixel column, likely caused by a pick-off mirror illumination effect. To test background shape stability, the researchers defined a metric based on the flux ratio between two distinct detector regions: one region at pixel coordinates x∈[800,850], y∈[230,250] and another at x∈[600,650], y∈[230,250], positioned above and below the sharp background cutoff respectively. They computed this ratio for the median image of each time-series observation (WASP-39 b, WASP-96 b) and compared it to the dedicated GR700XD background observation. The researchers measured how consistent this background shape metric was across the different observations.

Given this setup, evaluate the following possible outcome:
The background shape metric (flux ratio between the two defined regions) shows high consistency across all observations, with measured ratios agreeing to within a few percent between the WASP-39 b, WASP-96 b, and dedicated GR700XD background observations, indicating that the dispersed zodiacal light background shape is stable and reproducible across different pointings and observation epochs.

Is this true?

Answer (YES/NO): YES